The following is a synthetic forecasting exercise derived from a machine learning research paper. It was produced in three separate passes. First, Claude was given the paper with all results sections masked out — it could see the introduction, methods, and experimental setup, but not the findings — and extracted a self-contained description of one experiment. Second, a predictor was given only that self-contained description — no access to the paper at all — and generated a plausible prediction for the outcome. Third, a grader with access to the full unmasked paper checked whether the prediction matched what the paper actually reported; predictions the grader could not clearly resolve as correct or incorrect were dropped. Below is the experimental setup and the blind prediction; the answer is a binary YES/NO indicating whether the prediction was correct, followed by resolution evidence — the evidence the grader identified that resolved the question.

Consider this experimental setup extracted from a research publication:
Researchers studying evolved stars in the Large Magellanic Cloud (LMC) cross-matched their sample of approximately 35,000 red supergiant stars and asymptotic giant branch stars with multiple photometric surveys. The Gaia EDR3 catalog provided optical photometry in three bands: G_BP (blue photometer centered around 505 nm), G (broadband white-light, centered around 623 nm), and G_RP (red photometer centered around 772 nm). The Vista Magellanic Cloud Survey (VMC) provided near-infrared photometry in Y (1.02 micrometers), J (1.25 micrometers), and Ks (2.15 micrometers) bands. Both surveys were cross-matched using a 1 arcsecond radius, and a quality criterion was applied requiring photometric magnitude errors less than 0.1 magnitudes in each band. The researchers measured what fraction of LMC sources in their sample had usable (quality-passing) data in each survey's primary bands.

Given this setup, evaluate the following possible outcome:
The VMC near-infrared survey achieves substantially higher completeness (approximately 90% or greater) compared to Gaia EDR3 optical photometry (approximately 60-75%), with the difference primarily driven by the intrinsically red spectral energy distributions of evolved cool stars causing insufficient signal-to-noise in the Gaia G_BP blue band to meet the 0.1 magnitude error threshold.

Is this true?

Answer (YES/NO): NO